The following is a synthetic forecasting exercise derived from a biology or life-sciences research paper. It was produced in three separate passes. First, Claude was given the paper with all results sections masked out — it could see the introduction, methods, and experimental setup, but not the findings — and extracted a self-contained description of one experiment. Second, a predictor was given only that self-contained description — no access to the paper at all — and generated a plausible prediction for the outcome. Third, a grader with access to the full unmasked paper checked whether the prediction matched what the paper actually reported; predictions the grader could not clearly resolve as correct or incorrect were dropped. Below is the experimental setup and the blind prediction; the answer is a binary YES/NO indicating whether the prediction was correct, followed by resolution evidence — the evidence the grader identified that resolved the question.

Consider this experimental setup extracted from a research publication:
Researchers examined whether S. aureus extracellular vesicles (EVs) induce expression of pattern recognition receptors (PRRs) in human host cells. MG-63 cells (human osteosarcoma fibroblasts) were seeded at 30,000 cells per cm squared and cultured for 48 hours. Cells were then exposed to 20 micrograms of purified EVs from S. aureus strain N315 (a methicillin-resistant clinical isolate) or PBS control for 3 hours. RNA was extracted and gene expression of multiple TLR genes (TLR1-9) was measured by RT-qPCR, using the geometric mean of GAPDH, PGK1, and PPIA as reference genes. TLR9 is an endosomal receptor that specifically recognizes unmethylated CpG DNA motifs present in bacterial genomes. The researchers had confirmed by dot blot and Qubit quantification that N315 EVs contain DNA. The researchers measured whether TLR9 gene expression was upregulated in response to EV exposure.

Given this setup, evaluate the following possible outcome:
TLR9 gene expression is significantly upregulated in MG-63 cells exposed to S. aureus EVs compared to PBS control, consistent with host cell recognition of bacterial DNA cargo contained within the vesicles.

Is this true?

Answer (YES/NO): NO